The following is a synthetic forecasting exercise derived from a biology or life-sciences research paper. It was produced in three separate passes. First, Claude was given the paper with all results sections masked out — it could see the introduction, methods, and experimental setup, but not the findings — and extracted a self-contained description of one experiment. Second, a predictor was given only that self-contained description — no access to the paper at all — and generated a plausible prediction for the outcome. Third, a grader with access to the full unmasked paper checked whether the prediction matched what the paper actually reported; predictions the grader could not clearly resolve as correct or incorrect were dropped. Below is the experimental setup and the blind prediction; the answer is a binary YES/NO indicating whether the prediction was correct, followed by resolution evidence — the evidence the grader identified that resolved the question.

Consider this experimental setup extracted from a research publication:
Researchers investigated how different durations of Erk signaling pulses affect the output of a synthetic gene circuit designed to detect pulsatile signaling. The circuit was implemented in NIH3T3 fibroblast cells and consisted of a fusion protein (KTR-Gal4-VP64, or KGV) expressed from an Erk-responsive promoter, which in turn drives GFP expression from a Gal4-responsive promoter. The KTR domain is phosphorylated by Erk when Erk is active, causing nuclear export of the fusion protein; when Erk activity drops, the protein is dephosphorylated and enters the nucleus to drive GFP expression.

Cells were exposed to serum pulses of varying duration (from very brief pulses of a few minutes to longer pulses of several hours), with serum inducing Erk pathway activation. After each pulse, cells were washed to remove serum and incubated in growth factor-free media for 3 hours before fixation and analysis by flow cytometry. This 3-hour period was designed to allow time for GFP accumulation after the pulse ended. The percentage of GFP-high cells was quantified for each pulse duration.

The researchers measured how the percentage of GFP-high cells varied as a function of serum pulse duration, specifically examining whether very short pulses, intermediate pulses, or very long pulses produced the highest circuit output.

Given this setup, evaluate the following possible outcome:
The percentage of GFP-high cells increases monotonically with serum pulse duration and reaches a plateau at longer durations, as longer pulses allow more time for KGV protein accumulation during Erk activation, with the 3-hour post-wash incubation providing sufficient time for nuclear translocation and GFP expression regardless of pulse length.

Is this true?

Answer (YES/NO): NO